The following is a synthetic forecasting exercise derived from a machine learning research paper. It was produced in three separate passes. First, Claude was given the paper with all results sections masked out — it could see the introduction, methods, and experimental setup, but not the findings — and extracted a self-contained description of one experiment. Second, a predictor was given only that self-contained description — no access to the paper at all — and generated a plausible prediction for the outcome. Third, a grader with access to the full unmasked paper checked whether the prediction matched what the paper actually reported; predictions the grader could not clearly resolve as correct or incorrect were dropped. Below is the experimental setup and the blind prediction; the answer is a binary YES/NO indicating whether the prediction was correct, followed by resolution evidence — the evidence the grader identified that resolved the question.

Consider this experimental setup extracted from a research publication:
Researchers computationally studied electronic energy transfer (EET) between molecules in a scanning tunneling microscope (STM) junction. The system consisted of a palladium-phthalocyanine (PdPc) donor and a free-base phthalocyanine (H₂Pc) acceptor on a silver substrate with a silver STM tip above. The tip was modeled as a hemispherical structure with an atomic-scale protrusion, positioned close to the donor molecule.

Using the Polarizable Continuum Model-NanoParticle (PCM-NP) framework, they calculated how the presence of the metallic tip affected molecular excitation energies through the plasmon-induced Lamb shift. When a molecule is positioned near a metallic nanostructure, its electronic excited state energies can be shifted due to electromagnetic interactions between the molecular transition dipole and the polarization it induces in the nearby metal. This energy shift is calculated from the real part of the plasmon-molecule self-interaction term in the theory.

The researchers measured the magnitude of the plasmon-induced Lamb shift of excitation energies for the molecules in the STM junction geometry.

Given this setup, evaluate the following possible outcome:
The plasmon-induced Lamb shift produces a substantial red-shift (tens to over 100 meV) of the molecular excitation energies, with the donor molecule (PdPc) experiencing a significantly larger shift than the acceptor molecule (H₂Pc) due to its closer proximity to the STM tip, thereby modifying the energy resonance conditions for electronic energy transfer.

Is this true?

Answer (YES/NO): NO